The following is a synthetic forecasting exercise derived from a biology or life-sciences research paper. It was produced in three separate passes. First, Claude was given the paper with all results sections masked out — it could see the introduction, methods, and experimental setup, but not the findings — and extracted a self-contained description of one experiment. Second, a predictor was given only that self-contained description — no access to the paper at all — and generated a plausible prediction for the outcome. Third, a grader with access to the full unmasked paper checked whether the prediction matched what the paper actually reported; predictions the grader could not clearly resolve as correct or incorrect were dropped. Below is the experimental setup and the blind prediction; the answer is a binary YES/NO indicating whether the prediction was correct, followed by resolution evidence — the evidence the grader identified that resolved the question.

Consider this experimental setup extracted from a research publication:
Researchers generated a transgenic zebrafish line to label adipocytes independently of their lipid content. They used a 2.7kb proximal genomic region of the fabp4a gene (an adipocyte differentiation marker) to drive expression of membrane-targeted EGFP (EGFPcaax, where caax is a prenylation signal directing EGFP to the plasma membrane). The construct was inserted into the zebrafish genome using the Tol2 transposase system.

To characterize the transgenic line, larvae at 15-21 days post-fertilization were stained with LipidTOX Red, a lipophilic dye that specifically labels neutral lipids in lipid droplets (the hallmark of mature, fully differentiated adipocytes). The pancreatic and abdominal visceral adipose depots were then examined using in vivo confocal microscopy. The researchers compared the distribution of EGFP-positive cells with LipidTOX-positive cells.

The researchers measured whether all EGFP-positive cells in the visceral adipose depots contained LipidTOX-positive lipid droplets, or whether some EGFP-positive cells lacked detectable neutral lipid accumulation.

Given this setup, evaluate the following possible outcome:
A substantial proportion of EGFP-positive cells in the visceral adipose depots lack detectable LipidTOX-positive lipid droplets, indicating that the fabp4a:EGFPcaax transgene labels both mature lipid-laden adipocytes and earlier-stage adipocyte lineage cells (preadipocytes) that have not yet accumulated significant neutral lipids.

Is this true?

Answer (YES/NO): YES